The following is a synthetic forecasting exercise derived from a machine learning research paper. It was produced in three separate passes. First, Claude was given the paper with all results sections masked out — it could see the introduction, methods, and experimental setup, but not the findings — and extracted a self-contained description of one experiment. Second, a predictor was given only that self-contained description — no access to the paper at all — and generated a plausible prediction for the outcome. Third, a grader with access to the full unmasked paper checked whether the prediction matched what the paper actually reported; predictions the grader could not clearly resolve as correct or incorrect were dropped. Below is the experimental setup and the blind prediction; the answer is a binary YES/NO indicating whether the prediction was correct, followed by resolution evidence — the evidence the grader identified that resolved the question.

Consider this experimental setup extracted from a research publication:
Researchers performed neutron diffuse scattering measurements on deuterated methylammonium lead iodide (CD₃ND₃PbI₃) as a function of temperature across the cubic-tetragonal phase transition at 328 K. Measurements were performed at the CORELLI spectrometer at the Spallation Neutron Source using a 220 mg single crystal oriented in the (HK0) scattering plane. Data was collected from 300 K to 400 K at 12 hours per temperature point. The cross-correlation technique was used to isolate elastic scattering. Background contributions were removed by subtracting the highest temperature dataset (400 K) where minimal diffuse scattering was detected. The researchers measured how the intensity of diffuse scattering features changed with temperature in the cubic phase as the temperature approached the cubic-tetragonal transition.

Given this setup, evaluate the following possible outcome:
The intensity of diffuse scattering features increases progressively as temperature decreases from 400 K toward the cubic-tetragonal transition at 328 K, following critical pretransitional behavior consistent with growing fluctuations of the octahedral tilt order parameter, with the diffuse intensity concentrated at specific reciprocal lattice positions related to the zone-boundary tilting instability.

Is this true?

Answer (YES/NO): NO